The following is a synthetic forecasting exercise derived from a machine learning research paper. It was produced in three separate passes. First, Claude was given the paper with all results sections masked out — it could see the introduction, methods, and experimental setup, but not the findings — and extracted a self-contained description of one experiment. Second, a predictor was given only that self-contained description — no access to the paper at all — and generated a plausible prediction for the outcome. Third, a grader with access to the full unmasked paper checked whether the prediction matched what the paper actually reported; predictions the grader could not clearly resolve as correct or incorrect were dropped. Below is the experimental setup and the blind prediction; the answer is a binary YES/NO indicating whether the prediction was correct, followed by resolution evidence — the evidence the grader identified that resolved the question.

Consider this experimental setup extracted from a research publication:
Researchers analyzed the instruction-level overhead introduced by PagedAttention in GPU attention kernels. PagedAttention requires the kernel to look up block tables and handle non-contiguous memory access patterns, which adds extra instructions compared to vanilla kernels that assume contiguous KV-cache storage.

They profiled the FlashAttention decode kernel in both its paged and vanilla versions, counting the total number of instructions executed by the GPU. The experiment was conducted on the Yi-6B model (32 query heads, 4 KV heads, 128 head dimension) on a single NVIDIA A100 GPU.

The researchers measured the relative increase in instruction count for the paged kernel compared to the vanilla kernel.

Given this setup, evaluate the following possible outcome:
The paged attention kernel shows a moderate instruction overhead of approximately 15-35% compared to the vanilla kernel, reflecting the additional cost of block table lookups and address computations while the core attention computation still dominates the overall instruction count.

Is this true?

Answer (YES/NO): NO